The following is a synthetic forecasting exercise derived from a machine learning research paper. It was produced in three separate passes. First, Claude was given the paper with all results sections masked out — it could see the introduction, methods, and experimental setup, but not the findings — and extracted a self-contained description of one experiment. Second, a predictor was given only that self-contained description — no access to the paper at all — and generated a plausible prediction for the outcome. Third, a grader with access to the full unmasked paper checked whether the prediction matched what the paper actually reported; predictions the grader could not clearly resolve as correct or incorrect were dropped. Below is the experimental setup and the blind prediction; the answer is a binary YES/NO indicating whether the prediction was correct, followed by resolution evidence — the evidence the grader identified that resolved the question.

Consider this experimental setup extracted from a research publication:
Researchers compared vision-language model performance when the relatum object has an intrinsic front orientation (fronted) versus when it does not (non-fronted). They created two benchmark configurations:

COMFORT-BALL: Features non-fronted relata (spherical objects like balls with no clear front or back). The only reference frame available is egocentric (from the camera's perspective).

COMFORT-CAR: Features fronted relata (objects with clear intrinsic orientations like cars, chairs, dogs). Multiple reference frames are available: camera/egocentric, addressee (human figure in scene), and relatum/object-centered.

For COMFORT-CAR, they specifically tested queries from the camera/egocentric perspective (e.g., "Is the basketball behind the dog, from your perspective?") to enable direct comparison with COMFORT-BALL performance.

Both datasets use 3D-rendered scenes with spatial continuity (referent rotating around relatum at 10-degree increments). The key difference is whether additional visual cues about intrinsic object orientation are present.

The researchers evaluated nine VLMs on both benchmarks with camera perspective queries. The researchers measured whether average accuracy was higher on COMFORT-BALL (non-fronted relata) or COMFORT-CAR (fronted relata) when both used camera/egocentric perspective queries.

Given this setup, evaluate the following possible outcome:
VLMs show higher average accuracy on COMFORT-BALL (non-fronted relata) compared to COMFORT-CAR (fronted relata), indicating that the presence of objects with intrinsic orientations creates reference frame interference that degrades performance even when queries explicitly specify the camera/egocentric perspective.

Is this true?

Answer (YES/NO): YES